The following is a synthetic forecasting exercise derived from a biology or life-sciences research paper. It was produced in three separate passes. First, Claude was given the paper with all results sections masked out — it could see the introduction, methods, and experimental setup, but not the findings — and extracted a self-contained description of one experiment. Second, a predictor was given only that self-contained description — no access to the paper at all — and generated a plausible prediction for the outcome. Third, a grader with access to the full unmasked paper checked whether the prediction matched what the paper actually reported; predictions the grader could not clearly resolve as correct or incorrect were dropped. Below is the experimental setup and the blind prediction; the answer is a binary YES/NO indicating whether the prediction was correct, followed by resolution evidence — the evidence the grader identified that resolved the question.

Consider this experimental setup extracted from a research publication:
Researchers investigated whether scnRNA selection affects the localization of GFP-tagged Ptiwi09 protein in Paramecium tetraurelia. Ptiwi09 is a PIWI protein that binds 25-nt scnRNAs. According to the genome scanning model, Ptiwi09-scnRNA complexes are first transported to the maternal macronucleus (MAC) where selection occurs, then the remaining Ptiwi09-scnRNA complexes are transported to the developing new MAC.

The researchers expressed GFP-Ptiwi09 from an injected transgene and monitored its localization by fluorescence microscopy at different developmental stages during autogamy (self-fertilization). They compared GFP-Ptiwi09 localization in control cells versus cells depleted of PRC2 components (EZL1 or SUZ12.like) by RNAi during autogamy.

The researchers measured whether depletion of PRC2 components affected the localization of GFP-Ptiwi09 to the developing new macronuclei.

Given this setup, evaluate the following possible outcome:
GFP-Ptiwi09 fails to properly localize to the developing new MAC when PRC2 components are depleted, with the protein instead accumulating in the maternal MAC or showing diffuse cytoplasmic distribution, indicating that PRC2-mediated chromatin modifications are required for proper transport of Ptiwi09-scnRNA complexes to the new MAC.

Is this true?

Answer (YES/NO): NO